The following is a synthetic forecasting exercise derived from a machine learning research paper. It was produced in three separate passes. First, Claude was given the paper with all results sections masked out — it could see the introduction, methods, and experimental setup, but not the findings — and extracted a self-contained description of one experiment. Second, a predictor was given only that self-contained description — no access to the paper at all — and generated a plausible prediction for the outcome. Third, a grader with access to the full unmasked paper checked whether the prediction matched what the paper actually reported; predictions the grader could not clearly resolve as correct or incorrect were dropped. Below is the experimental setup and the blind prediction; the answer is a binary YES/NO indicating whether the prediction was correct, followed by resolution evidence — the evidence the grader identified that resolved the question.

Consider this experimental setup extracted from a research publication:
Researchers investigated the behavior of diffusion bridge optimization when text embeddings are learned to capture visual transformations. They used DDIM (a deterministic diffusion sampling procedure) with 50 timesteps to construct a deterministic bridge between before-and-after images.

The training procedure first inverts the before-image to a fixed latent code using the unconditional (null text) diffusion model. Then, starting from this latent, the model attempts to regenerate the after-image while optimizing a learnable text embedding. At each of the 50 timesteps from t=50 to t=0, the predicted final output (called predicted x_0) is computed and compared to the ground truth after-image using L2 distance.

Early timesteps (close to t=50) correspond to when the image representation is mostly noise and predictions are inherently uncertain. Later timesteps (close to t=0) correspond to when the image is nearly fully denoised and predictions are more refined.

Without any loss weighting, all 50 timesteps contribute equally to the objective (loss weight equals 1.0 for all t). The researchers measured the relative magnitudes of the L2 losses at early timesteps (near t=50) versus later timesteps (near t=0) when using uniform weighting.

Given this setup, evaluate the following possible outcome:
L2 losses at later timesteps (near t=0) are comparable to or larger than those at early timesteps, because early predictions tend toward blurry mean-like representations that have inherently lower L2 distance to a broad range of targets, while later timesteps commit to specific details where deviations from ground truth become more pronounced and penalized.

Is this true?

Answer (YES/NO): NO